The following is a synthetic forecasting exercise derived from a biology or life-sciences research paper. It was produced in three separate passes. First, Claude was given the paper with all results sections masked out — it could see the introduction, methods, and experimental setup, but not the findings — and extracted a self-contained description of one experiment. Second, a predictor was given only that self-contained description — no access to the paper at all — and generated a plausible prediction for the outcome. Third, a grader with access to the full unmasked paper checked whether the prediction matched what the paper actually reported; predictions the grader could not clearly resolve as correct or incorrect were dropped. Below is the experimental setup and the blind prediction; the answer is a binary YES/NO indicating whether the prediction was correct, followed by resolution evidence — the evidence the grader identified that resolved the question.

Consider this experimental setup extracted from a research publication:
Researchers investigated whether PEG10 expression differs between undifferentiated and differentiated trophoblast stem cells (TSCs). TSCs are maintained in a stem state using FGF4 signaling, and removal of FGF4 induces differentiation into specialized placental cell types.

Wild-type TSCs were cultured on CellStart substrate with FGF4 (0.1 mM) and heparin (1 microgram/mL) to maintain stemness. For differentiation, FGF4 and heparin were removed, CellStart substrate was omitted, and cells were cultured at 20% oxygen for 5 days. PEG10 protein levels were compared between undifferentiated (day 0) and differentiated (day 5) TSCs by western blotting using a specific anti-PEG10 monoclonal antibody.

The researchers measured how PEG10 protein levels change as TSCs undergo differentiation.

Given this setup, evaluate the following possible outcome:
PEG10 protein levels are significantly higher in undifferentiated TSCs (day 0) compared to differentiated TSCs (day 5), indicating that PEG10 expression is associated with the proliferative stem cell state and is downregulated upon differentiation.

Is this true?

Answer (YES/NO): NO